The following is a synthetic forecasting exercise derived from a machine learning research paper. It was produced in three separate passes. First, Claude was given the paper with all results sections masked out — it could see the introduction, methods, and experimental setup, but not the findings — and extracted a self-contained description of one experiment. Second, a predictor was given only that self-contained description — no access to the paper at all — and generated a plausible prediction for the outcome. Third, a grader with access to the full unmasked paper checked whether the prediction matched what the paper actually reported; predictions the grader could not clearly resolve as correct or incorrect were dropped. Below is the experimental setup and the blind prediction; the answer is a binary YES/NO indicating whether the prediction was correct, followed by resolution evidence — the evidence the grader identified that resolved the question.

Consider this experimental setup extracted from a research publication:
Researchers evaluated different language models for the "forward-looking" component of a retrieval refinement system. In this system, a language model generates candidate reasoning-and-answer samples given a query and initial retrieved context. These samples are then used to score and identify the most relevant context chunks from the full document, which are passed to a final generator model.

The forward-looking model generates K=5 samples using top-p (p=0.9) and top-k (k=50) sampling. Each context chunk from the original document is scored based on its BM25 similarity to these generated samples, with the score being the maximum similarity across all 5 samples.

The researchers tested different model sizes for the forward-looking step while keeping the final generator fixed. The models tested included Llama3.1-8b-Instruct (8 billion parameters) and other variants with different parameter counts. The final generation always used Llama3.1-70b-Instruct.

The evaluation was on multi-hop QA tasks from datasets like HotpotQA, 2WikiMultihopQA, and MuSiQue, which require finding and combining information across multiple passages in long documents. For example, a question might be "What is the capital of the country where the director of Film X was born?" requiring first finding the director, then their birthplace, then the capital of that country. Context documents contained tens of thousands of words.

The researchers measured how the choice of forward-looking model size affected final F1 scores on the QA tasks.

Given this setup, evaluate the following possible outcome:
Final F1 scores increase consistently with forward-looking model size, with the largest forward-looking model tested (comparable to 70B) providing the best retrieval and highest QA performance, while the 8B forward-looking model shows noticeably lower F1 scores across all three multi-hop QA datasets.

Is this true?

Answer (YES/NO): NO